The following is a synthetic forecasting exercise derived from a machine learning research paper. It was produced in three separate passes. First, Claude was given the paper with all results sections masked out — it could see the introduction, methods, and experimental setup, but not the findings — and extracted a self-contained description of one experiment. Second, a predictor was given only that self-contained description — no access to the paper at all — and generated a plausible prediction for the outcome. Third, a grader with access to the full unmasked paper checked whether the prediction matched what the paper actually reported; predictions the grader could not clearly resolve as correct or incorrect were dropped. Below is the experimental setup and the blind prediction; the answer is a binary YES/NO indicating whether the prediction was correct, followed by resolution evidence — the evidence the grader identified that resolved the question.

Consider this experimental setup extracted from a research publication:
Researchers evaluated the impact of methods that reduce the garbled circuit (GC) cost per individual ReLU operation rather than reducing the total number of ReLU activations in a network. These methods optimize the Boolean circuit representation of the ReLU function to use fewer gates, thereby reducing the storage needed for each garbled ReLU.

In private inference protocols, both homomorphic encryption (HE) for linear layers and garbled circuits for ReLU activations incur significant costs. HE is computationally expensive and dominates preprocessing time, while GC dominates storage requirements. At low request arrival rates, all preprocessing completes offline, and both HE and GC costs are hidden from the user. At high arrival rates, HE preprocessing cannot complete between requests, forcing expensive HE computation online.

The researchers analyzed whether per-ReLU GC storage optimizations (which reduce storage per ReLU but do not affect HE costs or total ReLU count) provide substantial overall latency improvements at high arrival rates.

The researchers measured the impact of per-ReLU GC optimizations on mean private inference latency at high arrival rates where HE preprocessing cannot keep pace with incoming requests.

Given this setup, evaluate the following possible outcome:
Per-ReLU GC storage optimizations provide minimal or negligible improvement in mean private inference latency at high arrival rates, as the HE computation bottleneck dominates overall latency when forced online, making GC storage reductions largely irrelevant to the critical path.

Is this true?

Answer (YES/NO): YES